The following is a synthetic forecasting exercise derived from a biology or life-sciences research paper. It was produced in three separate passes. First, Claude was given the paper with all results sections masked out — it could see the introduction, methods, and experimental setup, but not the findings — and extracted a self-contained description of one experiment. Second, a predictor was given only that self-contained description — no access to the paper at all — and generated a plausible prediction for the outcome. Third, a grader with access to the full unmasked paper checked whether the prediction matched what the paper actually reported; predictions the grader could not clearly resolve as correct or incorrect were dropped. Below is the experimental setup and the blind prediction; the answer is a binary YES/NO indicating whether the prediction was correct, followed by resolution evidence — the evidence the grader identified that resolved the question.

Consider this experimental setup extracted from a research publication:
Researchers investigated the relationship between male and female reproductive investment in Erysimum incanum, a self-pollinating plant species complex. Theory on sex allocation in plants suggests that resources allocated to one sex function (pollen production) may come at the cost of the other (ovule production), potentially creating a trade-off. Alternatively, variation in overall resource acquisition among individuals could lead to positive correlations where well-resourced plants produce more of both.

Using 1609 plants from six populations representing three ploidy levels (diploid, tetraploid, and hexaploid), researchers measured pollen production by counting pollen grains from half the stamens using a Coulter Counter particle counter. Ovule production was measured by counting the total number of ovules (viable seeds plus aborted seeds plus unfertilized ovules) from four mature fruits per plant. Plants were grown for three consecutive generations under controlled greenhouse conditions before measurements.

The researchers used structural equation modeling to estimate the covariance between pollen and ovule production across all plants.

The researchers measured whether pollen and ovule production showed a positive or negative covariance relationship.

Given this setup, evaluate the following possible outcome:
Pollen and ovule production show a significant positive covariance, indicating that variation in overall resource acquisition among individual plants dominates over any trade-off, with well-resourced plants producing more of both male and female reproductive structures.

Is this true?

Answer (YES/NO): YES